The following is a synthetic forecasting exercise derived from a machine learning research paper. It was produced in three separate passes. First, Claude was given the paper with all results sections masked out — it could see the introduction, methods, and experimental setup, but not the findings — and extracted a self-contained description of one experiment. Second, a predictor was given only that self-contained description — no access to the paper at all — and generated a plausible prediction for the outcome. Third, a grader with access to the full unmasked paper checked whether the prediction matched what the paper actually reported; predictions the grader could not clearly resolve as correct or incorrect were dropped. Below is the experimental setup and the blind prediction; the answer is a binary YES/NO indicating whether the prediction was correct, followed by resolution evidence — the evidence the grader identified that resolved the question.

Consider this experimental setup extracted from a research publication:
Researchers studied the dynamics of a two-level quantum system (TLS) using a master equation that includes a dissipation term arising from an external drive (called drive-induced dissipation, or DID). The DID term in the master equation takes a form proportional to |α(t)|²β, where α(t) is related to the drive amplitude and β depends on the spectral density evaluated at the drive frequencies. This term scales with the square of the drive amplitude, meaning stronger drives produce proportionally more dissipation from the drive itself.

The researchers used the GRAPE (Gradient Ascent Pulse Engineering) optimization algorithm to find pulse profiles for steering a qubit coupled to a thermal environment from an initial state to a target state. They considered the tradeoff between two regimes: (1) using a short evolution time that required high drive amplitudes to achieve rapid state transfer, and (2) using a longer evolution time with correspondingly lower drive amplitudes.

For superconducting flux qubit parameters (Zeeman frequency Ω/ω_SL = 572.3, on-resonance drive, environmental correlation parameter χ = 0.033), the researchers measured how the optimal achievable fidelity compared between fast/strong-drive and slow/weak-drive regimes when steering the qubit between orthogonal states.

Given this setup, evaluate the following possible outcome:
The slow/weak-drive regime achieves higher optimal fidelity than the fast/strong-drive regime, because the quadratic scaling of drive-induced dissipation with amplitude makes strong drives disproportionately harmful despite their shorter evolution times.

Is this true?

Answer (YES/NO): NO